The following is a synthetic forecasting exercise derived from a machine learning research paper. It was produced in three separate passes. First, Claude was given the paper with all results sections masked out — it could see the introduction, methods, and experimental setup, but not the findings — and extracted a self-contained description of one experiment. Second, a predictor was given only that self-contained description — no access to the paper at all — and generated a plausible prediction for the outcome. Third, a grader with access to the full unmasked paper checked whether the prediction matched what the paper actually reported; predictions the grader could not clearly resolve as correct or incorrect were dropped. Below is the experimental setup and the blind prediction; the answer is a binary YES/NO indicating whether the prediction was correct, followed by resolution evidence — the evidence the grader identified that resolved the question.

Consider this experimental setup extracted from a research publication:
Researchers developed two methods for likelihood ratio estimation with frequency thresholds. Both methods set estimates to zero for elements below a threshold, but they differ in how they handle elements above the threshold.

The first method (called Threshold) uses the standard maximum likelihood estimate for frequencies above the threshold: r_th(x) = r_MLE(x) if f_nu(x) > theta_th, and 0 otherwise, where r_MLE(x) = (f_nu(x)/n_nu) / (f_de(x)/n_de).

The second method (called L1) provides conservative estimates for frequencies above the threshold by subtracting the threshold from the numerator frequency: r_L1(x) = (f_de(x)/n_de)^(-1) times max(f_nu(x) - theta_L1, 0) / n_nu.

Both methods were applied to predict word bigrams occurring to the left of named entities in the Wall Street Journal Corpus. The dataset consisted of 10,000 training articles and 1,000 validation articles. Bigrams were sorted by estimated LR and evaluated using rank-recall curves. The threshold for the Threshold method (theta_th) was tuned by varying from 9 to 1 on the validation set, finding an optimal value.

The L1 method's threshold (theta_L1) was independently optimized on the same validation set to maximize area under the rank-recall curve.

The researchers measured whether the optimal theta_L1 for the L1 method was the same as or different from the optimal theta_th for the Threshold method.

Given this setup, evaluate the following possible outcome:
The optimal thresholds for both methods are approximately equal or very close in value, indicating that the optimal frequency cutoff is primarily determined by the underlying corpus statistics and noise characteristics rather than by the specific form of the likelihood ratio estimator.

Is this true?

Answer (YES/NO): YES